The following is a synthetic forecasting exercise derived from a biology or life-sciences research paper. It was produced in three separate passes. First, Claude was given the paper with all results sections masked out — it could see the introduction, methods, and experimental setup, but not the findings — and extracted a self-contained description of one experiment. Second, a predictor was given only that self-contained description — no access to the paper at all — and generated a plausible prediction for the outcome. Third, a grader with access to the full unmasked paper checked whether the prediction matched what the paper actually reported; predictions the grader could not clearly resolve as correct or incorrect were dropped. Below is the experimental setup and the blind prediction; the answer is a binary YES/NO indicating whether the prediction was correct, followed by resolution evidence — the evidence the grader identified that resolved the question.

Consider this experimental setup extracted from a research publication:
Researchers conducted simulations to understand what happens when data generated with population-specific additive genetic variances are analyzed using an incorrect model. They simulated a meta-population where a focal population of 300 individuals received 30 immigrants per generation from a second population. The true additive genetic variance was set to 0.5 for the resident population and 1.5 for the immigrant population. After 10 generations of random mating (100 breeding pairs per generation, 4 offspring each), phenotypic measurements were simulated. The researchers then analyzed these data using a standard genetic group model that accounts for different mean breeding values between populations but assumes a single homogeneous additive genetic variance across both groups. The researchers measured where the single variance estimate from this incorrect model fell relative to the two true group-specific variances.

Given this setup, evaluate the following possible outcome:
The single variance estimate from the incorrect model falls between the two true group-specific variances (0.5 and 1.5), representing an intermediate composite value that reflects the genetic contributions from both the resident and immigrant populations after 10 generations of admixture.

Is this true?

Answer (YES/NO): YES